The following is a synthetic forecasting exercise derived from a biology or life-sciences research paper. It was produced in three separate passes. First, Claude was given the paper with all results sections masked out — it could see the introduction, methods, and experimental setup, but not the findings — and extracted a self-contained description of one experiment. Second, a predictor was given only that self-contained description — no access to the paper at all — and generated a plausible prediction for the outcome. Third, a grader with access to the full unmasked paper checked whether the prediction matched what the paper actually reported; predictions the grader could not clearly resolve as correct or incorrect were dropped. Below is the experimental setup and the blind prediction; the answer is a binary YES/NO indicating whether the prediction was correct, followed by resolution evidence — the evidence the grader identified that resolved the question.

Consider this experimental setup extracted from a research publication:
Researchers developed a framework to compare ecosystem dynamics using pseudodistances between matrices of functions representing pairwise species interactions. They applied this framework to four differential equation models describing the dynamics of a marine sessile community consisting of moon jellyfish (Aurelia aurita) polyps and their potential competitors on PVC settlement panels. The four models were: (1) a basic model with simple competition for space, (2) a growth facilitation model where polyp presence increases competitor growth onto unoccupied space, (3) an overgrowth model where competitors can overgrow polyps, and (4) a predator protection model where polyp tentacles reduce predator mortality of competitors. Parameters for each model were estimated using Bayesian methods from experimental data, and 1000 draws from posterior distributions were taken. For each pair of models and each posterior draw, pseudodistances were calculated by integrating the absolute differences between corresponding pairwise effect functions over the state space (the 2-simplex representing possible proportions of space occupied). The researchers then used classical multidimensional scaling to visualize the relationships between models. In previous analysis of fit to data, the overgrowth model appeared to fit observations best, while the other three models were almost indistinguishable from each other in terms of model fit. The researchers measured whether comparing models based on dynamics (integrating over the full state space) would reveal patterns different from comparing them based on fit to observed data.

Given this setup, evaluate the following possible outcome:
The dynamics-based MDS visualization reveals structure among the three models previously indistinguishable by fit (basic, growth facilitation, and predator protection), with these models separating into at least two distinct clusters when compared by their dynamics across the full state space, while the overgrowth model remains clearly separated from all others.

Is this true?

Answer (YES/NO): NO